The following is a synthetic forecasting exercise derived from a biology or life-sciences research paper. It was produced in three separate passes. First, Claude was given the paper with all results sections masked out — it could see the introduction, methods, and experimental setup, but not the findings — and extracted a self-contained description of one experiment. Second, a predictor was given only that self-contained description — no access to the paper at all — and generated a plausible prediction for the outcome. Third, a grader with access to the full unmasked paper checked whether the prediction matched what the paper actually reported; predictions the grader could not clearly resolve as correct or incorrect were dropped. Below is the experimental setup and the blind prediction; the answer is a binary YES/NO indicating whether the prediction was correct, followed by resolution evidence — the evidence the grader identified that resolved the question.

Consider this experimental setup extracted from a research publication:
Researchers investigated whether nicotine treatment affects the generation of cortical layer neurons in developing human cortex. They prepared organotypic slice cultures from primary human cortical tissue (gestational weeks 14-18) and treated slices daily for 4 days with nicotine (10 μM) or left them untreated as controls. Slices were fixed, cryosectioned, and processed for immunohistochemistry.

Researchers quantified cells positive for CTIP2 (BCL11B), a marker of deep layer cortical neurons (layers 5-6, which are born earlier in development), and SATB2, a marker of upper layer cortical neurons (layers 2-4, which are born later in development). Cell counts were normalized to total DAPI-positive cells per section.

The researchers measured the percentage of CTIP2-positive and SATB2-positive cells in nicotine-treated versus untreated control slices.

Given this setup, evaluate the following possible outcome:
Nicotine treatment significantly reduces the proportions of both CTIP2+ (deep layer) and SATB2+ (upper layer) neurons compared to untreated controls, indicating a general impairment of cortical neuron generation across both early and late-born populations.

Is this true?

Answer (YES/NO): YES